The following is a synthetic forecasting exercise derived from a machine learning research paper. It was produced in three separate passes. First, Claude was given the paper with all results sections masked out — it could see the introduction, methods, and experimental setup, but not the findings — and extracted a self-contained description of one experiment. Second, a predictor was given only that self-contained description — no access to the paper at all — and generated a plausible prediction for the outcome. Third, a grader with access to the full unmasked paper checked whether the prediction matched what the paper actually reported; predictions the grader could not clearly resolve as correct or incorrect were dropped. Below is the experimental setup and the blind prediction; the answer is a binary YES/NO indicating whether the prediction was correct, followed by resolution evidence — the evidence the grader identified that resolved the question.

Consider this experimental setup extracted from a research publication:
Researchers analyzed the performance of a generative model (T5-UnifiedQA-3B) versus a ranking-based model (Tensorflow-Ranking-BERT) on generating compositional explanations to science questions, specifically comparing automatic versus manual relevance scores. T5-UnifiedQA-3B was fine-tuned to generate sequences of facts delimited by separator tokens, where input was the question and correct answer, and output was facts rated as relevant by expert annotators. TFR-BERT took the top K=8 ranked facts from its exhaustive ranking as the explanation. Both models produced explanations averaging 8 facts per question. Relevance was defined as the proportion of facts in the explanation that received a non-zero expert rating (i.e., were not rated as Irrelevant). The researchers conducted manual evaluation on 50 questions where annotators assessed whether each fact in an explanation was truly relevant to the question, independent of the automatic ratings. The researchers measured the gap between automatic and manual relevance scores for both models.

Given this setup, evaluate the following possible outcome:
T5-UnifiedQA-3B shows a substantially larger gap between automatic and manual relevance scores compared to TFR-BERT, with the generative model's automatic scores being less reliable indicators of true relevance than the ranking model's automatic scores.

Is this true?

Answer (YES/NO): YES